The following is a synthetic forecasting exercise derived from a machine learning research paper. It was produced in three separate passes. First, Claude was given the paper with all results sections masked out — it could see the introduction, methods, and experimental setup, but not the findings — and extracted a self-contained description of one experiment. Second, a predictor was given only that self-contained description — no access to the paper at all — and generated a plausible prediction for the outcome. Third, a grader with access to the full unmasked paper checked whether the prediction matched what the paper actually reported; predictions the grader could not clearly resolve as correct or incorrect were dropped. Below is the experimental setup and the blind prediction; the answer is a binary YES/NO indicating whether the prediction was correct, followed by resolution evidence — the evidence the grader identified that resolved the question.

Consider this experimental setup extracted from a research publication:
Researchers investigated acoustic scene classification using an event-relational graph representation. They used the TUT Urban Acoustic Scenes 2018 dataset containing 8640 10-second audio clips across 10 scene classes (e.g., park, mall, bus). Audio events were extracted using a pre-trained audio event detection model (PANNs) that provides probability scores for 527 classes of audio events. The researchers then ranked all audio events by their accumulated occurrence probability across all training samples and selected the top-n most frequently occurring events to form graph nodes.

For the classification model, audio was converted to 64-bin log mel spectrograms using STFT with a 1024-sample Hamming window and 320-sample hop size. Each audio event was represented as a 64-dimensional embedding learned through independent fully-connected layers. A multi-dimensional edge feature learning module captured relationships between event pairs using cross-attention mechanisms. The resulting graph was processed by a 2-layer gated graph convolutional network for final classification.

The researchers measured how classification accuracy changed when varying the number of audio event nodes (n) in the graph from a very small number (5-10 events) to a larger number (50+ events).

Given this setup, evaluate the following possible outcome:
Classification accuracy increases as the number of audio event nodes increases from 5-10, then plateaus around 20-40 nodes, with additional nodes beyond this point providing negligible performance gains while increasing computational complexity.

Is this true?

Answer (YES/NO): NO